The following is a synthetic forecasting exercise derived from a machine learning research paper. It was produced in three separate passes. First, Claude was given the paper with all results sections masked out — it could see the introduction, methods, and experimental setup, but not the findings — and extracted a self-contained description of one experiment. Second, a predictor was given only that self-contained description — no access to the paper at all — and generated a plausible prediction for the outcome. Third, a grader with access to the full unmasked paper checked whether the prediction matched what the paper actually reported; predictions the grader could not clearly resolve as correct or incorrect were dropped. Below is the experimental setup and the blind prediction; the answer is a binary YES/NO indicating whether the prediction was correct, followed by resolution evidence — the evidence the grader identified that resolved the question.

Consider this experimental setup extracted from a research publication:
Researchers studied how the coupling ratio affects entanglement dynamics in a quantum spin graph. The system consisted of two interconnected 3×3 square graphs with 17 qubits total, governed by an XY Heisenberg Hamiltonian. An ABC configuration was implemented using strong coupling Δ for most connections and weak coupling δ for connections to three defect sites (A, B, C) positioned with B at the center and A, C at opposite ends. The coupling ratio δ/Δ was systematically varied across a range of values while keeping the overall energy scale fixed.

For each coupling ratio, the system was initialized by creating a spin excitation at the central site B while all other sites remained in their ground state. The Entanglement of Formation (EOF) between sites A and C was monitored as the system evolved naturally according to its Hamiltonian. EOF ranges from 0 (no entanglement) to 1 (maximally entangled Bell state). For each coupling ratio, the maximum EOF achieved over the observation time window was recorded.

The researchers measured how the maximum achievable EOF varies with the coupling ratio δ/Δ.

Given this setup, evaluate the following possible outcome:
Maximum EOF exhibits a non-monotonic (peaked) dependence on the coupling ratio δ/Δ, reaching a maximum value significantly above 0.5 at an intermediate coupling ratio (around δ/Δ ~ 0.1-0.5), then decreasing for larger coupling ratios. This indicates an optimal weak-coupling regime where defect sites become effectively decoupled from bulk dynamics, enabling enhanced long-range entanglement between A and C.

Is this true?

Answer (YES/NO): NO